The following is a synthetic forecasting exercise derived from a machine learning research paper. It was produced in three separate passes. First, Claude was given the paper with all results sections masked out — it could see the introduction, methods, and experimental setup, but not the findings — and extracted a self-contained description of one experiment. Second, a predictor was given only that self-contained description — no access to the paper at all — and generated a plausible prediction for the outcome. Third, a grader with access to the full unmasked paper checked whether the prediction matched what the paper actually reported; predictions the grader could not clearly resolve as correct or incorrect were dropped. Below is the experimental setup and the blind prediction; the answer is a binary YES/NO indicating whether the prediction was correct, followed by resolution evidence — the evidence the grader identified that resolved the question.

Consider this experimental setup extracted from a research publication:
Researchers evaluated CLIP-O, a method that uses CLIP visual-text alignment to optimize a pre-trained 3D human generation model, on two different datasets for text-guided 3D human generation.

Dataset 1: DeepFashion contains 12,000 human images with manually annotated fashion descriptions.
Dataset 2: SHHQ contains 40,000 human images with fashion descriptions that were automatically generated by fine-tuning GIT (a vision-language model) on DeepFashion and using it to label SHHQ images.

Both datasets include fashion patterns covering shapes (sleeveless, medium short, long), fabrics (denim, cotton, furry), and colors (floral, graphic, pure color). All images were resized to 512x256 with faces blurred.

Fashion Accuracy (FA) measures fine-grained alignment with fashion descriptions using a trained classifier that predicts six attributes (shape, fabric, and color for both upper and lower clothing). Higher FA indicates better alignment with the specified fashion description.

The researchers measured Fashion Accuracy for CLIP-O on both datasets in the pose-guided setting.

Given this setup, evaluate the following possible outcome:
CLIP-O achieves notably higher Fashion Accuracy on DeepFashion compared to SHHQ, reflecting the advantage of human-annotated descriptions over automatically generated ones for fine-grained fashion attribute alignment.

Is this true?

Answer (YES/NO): NO